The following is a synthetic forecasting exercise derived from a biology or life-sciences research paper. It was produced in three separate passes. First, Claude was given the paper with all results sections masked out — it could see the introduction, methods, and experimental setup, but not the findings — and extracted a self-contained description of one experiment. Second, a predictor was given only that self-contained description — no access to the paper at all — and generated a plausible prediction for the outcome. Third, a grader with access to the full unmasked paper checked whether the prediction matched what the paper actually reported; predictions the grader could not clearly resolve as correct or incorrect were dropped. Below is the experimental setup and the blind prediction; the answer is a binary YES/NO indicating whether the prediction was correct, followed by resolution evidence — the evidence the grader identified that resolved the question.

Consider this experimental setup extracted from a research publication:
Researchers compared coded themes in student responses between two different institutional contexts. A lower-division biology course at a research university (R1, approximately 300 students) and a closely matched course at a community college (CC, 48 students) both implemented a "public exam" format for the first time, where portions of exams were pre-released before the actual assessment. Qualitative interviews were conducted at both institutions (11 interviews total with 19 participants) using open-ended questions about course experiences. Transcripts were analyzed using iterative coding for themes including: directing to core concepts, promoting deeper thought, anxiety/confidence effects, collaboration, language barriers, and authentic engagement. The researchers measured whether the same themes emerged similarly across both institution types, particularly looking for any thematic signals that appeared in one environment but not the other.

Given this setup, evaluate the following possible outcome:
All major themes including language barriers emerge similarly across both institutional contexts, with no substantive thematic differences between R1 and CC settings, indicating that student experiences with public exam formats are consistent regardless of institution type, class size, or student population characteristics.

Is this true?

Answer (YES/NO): YES